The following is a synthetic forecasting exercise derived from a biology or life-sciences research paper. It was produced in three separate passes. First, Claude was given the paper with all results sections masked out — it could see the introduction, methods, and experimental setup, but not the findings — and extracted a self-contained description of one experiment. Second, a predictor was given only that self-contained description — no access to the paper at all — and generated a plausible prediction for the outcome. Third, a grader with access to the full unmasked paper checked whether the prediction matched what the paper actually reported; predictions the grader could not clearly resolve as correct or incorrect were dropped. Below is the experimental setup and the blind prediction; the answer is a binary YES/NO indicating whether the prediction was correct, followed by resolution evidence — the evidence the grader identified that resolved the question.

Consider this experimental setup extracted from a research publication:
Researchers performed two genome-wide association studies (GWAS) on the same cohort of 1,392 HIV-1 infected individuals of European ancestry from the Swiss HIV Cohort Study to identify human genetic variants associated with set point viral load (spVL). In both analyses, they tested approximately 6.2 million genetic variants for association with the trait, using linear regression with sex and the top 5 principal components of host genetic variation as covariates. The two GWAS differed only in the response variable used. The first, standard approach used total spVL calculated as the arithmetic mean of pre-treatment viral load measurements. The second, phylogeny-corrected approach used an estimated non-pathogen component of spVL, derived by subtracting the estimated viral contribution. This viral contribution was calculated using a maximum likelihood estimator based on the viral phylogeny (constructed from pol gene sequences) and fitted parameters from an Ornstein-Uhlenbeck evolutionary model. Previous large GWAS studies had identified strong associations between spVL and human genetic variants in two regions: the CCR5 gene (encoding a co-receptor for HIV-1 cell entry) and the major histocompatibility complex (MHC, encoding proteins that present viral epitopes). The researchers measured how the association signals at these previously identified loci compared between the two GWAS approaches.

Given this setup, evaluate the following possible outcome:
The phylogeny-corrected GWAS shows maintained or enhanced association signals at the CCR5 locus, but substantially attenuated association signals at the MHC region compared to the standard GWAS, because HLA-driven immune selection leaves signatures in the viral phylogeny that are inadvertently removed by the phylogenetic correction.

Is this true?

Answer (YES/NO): NO